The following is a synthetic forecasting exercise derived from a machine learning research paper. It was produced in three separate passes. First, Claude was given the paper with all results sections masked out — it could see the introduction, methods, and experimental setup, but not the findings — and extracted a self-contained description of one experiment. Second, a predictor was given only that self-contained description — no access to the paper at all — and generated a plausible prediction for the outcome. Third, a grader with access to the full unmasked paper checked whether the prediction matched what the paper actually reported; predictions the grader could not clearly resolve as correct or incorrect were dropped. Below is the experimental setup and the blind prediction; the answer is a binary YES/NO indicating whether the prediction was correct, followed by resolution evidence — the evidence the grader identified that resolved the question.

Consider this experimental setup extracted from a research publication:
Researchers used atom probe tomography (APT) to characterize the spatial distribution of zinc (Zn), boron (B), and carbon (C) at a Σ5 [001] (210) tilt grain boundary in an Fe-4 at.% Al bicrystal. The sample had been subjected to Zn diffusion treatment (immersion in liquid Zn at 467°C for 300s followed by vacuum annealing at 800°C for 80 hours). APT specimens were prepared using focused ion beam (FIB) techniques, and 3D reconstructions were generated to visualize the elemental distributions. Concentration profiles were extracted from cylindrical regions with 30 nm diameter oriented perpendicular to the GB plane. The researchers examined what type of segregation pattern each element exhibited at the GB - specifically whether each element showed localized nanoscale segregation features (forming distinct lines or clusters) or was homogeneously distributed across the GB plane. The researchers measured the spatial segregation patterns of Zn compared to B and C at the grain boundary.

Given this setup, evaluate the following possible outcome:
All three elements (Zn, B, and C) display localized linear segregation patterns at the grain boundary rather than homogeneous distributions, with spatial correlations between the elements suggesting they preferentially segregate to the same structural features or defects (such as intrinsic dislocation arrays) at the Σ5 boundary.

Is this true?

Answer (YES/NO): NO